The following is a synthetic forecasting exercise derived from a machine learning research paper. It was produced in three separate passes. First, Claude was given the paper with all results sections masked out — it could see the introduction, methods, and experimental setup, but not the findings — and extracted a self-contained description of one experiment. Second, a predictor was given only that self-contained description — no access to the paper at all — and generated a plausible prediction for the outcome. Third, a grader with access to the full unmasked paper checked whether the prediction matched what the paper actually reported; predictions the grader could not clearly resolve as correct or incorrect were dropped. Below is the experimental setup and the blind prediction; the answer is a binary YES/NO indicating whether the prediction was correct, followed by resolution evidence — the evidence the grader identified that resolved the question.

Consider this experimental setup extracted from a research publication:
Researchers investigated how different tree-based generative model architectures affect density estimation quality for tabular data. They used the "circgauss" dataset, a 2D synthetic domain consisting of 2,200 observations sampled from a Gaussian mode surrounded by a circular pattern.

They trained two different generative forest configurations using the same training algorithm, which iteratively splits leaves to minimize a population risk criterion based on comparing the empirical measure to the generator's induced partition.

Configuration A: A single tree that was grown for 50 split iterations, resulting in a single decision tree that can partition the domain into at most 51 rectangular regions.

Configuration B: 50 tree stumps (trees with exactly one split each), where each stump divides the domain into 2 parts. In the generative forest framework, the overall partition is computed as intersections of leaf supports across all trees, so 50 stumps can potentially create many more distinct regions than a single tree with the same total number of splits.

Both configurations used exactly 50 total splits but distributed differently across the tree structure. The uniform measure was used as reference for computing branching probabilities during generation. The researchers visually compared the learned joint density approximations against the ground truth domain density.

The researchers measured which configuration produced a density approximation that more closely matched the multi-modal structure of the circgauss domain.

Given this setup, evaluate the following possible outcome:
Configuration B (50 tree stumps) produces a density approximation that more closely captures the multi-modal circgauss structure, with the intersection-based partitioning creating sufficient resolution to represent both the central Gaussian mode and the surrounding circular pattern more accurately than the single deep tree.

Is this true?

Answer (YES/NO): YES